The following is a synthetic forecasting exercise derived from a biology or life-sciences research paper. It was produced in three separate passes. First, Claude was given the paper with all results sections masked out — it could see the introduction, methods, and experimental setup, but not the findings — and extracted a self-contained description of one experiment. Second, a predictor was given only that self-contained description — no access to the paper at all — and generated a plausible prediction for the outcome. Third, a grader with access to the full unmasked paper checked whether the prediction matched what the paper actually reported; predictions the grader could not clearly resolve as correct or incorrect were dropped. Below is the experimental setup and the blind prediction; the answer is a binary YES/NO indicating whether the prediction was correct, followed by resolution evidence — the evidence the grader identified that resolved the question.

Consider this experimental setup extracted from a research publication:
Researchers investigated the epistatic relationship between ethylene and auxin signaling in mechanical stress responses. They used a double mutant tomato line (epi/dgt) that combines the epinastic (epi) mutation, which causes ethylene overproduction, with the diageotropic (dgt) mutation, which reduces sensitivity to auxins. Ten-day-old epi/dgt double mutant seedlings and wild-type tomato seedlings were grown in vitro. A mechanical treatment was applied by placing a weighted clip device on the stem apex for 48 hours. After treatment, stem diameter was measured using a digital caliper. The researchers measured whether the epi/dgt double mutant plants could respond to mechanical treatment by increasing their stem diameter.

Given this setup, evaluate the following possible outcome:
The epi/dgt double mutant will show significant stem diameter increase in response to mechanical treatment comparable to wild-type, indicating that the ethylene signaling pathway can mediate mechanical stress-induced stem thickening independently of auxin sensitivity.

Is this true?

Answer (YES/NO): NO